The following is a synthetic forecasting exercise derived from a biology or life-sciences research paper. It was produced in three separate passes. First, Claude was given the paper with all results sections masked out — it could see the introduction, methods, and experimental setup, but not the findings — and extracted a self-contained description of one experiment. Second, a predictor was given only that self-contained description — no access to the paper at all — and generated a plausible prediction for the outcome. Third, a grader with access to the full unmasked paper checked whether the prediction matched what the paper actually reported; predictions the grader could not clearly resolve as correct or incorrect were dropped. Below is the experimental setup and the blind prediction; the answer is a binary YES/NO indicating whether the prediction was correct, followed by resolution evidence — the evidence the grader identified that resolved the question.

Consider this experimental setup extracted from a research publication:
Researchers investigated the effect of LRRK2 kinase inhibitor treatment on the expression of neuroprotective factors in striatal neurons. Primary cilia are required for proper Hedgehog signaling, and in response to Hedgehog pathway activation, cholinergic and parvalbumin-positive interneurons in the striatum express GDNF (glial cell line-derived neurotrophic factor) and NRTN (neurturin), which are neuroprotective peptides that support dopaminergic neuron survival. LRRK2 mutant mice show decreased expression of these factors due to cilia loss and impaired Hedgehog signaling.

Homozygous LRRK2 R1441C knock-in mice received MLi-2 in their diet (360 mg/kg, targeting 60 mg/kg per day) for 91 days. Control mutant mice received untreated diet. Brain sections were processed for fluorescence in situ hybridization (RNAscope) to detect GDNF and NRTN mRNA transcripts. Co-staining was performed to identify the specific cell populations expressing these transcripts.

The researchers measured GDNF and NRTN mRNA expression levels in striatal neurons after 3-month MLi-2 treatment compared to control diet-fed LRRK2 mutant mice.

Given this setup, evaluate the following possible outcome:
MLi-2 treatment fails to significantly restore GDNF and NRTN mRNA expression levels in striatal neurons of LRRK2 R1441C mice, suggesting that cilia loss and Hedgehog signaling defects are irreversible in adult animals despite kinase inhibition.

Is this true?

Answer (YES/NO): NO